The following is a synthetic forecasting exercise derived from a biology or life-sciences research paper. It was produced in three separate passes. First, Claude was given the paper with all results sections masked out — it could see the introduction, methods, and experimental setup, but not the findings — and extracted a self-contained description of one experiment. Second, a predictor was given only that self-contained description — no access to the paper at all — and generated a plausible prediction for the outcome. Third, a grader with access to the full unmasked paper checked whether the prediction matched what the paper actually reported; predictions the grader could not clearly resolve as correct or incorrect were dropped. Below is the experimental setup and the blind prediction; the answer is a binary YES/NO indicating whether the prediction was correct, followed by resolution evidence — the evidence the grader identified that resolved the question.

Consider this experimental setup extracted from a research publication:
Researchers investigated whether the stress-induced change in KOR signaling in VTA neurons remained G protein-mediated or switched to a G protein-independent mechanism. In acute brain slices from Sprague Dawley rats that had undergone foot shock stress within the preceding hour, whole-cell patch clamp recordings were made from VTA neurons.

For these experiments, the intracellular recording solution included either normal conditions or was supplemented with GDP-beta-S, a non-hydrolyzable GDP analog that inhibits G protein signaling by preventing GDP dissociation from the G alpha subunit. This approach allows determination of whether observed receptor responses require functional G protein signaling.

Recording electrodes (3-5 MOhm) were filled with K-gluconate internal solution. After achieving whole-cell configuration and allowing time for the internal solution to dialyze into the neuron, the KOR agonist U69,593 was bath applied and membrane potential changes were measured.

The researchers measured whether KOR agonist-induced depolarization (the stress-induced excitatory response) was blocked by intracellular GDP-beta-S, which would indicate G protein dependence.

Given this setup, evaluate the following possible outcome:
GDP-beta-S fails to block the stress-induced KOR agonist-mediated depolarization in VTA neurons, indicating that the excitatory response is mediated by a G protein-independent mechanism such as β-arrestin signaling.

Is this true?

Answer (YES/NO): NO